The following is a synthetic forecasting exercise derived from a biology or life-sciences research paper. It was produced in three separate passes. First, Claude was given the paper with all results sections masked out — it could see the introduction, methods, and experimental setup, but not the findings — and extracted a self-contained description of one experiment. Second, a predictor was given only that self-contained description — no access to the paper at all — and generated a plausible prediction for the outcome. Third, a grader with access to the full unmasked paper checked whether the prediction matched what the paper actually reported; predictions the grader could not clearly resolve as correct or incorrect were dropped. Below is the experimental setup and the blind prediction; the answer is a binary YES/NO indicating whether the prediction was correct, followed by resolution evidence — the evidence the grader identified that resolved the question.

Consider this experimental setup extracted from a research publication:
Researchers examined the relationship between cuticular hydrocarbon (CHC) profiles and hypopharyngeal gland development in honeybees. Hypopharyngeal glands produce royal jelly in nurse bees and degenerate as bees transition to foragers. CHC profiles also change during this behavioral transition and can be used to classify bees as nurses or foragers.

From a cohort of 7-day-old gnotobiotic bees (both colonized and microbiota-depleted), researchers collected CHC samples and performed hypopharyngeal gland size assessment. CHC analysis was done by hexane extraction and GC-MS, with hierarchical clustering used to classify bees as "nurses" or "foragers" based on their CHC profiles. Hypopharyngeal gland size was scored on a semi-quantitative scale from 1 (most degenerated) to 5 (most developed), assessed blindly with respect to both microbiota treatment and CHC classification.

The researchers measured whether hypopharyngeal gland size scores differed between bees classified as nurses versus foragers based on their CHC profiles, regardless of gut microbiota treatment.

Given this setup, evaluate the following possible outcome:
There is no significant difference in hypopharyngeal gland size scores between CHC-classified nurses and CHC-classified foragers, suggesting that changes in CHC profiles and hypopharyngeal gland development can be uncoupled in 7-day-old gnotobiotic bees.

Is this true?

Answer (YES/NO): NO